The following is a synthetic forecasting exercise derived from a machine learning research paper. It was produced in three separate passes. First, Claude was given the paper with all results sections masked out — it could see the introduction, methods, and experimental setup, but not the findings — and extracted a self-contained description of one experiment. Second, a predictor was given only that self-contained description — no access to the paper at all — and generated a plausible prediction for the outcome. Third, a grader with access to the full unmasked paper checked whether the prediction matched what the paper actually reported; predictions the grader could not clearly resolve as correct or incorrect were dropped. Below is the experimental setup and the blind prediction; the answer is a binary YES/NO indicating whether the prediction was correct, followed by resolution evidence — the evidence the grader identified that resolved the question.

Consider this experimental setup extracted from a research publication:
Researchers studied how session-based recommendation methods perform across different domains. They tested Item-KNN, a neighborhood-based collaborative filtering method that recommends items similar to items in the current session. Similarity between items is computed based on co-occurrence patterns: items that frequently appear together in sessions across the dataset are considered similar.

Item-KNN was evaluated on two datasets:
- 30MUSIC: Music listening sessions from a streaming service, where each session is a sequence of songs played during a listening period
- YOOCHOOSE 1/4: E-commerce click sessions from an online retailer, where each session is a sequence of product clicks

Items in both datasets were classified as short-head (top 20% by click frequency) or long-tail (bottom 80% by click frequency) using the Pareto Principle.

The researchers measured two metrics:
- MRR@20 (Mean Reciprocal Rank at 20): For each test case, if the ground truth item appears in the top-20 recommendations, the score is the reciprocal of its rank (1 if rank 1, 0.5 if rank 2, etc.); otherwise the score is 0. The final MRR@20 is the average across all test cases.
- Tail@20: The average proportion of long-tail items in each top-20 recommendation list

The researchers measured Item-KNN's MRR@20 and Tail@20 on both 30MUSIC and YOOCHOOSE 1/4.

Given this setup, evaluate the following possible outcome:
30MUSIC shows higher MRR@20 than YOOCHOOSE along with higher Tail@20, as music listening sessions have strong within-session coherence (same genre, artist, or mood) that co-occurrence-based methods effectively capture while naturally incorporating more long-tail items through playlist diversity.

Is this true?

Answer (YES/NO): NO